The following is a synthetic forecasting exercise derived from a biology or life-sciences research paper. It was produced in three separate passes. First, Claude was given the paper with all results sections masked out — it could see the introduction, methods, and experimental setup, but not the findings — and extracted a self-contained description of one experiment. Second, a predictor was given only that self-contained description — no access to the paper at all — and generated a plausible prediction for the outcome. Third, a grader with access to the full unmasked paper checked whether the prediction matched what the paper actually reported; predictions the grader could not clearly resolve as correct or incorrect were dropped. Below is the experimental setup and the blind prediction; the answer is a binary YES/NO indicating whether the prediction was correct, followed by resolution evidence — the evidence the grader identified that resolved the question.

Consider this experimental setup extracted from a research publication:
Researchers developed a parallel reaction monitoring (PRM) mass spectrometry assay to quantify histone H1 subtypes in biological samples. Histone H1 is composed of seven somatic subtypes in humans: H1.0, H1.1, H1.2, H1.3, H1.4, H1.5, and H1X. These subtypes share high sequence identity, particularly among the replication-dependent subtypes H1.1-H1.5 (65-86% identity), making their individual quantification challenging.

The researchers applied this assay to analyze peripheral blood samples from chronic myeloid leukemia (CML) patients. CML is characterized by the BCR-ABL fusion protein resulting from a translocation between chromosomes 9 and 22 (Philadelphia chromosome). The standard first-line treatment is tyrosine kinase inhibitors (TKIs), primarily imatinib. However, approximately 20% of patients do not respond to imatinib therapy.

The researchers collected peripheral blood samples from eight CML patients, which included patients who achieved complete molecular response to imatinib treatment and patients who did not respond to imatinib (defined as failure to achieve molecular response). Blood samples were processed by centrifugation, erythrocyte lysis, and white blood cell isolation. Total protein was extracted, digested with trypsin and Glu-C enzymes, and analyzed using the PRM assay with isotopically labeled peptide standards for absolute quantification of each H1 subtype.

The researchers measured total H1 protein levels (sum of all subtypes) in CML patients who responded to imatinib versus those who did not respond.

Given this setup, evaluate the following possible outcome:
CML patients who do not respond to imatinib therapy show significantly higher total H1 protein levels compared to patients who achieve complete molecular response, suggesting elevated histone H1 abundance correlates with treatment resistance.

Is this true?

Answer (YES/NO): YES